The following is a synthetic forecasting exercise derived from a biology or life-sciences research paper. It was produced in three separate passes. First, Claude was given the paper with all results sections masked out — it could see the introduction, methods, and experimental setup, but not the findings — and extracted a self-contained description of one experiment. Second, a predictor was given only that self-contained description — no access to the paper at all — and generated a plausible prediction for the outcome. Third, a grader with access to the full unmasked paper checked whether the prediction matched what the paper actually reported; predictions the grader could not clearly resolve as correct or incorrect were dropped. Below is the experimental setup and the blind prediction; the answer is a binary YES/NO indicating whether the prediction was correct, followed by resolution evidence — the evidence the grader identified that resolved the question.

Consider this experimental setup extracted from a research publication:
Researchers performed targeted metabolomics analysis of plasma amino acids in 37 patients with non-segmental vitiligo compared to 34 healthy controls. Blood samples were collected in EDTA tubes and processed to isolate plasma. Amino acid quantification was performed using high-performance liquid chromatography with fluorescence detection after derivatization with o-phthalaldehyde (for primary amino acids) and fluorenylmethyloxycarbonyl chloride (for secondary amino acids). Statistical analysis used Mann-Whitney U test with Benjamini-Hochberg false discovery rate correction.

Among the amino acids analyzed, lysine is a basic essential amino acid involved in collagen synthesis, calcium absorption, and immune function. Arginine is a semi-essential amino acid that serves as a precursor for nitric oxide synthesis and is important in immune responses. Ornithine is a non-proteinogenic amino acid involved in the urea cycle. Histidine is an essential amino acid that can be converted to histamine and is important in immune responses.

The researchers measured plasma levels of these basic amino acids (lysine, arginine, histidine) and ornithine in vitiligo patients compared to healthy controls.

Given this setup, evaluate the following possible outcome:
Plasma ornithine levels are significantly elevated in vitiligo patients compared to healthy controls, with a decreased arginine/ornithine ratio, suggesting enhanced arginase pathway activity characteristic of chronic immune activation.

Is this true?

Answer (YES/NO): NO